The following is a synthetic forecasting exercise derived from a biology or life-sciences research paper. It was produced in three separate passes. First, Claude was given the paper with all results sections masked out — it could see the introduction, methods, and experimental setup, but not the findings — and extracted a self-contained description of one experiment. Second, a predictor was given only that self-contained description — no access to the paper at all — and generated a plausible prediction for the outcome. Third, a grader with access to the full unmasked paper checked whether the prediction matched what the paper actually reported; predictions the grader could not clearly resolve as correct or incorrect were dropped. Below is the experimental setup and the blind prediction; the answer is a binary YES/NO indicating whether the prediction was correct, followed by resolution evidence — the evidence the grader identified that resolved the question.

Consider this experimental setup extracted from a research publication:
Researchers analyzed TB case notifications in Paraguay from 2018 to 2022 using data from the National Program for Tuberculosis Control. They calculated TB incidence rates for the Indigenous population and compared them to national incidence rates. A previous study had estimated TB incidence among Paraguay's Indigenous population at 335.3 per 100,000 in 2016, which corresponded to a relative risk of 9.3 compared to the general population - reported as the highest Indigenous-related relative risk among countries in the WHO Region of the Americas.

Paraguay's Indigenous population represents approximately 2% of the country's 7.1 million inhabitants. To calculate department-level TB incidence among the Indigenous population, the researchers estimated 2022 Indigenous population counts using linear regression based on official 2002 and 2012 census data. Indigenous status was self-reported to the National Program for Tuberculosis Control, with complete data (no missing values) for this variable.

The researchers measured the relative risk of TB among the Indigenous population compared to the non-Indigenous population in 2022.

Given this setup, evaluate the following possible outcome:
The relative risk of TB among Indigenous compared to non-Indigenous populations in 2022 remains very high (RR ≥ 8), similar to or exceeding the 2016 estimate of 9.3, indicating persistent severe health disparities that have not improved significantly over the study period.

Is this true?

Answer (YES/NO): NO